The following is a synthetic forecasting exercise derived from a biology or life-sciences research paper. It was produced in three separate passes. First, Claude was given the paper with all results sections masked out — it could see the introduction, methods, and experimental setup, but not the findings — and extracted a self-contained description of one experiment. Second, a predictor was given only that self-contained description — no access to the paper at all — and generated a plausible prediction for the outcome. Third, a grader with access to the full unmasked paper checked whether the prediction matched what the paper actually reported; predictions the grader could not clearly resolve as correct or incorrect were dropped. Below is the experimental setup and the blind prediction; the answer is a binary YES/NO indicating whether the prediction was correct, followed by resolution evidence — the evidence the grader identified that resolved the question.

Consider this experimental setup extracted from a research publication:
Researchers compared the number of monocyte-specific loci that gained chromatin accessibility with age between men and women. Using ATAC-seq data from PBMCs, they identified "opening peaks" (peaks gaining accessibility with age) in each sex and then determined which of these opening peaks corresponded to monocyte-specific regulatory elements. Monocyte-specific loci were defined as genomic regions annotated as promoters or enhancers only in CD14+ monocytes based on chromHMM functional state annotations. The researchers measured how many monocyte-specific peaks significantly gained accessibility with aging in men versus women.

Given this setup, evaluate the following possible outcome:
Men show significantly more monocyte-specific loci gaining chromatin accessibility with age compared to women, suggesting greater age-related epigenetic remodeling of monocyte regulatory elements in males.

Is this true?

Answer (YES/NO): YES